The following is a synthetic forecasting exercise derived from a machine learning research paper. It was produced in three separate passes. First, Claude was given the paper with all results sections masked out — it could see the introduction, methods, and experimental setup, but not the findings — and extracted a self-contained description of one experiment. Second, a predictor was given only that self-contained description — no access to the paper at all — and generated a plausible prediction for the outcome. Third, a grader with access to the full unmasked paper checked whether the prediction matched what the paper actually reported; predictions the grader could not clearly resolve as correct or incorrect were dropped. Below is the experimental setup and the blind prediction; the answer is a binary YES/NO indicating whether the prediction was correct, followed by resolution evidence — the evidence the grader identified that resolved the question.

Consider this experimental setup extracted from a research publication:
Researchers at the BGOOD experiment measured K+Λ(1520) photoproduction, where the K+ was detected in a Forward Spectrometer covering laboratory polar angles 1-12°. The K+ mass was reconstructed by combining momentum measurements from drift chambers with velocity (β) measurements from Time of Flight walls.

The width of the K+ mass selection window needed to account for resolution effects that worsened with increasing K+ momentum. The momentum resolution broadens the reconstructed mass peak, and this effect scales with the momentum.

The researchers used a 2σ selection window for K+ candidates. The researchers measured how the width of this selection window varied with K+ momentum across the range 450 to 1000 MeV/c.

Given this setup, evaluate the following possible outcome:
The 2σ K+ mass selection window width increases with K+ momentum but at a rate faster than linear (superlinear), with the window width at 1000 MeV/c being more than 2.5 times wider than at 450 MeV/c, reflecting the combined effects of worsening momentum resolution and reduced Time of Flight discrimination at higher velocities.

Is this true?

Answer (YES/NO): NO